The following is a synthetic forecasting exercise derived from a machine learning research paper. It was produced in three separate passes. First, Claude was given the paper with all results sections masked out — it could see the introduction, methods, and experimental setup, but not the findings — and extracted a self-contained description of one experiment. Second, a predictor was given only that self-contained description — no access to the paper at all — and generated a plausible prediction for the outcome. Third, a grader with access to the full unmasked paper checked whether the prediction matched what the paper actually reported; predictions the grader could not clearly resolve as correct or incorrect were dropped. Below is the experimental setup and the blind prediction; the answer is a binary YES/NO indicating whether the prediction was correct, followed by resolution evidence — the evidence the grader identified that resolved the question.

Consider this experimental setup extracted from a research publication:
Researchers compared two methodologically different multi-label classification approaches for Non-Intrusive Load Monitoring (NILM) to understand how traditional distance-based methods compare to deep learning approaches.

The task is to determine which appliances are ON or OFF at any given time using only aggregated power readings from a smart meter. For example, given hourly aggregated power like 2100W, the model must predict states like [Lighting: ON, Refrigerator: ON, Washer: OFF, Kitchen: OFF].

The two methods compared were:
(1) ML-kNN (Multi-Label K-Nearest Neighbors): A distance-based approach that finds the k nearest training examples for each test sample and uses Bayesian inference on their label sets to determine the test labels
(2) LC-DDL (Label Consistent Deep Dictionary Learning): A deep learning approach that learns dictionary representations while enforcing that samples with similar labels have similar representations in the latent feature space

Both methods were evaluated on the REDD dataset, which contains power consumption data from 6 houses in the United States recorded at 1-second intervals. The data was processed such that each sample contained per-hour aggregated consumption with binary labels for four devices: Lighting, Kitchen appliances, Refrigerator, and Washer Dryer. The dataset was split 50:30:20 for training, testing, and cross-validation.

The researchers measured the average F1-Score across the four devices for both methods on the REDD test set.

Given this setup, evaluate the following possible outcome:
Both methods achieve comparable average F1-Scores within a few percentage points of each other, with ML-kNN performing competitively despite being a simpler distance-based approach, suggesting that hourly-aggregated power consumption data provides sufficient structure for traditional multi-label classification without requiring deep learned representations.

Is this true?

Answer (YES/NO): NO